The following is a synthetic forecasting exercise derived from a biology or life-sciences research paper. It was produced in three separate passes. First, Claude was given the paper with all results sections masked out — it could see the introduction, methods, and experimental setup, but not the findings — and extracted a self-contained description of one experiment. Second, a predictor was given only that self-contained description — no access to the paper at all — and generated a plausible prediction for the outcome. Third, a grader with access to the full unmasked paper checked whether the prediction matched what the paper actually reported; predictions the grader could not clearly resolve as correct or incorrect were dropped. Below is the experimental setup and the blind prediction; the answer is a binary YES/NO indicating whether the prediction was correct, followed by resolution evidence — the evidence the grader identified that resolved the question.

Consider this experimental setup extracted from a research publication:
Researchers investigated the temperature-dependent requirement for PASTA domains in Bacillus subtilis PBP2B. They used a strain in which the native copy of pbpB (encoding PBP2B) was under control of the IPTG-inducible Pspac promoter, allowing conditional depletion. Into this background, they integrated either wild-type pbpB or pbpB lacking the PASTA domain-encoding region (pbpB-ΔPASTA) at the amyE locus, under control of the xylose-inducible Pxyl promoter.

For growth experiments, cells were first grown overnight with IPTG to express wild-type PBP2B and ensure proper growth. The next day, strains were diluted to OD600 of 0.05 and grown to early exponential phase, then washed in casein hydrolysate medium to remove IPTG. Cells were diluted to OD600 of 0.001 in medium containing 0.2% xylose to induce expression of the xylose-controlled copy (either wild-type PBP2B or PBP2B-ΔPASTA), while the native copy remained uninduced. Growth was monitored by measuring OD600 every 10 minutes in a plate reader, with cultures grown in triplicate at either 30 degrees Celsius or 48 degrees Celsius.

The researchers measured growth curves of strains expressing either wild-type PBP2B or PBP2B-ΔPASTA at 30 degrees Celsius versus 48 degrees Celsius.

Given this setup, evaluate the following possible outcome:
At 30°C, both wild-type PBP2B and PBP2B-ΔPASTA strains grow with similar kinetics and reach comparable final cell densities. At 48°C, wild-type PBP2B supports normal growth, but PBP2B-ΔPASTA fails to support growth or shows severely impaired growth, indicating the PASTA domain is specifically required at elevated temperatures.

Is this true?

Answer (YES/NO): YES